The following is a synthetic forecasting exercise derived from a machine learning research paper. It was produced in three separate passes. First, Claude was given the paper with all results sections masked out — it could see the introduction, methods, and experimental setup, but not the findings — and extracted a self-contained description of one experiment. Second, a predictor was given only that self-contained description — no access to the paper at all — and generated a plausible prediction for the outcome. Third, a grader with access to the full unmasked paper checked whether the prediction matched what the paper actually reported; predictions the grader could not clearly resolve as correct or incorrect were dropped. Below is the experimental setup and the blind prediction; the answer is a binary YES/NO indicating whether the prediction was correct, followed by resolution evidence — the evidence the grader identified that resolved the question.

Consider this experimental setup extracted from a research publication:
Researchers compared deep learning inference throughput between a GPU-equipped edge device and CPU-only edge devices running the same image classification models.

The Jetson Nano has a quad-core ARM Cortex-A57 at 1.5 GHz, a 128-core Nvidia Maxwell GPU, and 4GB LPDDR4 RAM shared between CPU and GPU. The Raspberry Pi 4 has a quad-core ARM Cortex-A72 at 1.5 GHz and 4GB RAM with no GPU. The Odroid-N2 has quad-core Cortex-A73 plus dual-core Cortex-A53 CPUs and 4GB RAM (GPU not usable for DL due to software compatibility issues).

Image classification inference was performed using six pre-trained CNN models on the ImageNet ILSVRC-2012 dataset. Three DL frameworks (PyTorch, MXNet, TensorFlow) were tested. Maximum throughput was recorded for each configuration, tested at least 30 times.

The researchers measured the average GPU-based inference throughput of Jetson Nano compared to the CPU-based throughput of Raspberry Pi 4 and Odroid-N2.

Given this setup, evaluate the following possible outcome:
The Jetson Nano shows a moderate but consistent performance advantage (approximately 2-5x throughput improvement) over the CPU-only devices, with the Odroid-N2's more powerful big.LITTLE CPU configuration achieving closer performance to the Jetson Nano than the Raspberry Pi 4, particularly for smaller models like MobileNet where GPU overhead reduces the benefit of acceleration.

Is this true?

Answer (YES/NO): NO